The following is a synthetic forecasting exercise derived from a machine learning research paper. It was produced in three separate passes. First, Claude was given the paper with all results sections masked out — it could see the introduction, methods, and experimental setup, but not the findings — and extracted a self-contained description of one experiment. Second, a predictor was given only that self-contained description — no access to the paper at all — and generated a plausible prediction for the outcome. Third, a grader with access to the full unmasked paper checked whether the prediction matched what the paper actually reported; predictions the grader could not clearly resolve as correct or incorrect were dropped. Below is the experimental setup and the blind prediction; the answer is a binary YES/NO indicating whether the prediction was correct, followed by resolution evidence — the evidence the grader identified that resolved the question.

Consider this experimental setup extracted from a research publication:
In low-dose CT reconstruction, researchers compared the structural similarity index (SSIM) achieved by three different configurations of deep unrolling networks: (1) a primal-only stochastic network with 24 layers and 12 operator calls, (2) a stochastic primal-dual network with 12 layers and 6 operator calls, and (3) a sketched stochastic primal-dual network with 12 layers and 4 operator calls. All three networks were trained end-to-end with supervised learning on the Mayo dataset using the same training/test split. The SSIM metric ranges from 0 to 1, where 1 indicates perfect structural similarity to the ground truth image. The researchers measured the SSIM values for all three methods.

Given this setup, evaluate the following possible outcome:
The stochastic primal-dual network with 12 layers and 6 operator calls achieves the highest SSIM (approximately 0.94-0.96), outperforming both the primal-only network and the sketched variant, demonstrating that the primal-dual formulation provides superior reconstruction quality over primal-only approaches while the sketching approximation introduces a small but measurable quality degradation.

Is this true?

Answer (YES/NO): NO